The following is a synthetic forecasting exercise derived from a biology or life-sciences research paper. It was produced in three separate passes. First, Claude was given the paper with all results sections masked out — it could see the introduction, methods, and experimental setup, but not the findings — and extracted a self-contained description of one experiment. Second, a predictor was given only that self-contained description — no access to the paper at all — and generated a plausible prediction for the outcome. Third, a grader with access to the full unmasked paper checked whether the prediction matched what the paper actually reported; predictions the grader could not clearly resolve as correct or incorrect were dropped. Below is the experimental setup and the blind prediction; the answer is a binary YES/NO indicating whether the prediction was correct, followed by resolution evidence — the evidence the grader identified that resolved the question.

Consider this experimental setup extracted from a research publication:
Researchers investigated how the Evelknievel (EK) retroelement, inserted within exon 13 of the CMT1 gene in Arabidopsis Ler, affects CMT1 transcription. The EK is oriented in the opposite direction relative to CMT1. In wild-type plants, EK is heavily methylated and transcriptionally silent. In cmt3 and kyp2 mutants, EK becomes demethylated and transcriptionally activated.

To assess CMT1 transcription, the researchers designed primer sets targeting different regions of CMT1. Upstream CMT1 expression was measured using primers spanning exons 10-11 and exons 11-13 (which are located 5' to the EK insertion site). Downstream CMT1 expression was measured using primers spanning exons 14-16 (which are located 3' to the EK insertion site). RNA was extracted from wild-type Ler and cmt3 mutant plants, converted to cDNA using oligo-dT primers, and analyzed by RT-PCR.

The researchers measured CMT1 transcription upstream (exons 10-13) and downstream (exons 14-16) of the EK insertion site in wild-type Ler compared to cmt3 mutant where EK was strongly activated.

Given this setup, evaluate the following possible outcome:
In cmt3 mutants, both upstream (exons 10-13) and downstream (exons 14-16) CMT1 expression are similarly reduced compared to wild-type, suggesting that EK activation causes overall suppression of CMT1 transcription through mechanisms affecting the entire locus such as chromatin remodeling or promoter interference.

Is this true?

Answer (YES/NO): NO